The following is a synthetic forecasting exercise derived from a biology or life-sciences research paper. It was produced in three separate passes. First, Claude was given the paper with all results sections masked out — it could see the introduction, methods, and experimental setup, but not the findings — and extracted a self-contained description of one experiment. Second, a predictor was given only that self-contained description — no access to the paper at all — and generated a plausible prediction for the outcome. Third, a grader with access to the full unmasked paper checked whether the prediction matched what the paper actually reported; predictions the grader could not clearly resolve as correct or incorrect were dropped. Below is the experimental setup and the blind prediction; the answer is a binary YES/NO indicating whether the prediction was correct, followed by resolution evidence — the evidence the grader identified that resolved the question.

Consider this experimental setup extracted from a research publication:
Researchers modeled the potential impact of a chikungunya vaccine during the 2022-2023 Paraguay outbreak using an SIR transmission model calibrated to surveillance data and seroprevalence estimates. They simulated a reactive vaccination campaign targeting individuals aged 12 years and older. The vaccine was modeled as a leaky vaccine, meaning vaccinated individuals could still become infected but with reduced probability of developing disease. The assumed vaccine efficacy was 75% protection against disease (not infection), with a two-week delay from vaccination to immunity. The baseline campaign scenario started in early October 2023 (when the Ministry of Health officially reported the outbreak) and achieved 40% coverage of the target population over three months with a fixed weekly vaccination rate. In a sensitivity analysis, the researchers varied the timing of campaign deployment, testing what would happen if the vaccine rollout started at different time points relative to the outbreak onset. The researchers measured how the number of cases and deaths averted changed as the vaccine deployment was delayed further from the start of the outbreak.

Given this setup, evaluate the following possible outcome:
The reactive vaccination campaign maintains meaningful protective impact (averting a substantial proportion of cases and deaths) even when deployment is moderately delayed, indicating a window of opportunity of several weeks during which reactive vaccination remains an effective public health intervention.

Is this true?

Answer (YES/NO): YES